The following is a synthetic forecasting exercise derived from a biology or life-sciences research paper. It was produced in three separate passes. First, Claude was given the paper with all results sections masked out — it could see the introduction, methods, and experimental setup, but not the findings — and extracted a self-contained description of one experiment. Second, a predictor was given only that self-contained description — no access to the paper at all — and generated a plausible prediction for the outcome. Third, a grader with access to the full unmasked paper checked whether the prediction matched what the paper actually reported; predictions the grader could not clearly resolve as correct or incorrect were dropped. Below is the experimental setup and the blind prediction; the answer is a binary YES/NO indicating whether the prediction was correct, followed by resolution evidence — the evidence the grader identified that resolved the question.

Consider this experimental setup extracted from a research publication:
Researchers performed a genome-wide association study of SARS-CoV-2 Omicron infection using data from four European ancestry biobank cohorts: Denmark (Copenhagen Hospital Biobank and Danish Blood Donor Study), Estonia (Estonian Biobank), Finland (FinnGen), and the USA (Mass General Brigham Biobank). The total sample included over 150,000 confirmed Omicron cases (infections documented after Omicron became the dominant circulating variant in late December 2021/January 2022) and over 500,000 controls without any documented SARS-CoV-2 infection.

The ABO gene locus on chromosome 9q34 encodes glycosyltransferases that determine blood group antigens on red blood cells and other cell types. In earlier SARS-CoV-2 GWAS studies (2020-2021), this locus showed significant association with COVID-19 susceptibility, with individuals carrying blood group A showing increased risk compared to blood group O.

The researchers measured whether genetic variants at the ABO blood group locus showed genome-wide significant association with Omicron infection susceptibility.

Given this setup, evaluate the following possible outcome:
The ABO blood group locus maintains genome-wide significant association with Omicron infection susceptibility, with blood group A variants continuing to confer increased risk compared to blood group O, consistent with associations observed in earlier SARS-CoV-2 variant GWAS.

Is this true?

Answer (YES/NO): NO